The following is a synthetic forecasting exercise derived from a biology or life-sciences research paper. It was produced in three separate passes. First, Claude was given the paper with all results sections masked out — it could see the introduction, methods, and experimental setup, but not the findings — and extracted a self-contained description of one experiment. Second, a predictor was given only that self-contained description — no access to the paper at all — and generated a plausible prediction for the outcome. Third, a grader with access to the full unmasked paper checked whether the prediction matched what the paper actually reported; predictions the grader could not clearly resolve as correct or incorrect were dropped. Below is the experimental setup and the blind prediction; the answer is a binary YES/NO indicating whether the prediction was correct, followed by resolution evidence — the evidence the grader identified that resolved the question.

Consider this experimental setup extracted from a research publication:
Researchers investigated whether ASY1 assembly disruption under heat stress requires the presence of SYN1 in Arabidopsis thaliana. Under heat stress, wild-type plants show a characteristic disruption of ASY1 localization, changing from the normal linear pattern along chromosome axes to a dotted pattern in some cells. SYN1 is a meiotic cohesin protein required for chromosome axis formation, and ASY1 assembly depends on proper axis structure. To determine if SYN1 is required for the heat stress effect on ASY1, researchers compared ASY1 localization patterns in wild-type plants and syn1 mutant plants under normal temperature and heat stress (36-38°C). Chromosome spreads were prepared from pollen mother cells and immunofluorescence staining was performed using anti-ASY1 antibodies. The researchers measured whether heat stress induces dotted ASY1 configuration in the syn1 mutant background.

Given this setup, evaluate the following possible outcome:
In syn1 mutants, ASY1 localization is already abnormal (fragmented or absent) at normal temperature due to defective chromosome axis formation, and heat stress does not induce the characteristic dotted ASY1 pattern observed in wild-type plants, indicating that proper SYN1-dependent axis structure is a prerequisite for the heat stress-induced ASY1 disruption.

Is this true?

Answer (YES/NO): YES